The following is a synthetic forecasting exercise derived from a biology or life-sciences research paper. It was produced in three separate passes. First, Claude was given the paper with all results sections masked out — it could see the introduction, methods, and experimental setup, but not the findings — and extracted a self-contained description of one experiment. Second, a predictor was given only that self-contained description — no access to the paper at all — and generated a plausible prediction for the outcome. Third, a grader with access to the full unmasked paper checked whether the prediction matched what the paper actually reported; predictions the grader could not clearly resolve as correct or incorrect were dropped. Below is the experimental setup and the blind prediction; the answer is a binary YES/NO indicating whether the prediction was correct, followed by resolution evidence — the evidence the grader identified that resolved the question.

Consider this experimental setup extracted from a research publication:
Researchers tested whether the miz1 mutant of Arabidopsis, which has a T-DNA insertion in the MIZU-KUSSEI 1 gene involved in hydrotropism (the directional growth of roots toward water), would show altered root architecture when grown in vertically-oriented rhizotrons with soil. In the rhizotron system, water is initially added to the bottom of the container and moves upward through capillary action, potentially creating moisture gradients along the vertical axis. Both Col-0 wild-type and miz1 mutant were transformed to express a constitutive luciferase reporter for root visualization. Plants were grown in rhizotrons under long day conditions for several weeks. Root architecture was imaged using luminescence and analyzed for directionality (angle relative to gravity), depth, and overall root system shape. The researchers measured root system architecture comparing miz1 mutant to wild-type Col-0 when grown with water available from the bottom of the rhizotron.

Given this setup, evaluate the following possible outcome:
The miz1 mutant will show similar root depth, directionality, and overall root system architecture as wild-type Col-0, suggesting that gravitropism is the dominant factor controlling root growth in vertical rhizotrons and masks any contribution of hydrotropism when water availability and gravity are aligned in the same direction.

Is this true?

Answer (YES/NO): YES